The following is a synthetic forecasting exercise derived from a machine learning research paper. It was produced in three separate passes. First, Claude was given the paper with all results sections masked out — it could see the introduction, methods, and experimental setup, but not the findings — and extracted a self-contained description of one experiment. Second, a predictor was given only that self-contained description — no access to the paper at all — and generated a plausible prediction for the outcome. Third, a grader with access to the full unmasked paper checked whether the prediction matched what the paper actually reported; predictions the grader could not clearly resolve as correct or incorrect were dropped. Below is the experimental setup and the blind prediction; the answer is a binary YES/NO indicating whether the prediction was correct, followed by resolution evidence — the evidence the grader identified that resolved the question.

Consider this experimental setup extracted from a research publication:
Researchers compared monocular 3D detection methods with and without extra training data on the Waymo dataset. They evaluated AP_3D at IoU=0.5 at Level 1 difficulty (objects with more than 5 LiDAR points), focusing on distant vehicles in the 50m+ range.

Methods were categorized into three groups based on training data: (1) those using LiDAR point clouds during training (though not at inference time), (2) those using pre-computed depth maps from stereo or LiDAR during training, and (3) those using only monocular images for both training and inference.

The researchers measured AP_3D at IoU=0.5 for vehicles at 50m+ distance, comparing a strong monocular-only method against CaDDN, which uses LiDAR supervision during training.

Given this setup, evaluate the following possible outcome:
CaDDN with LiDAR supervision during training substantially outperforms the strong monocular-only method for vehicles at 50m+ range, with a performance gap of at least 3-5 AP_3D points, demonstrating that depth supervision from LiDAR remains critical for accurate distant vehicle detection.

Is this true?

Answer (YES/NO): NO